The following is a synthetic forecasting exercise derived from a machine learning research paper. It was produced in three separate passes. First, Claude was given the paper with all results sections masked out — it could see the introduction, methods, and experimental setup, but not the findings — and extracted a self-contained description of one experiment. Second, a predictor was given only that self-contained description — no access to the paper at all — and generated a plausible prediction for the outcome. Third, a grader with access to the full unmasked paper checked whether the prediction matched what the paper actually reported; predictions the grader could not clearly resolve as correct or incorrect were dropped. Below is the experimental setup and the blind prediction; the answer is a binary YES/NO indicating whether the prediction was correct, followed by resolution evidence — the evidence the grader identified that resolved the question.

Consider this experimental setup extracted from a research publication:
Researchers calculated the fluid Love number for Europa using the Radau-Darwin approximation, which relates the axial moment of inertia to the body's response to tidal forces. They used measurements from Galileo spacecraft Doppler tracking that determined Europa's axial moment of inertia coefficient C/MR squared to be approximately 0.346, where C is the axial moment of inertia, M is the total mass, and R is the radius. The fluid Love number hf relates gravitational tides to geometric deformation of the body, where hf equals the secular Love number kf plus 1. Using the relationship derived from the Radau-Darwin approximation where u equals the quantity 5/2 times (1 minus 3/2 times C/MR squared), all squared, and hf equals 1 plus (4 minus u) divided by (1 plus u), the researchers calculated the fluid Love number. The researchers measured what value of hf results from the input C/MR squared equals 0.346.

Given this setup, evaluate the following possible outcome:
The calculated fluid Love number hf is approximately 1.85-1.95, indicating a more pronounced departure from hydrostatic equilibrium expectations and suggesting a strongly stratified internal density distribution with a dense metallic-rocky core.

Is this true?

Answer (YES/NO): NO